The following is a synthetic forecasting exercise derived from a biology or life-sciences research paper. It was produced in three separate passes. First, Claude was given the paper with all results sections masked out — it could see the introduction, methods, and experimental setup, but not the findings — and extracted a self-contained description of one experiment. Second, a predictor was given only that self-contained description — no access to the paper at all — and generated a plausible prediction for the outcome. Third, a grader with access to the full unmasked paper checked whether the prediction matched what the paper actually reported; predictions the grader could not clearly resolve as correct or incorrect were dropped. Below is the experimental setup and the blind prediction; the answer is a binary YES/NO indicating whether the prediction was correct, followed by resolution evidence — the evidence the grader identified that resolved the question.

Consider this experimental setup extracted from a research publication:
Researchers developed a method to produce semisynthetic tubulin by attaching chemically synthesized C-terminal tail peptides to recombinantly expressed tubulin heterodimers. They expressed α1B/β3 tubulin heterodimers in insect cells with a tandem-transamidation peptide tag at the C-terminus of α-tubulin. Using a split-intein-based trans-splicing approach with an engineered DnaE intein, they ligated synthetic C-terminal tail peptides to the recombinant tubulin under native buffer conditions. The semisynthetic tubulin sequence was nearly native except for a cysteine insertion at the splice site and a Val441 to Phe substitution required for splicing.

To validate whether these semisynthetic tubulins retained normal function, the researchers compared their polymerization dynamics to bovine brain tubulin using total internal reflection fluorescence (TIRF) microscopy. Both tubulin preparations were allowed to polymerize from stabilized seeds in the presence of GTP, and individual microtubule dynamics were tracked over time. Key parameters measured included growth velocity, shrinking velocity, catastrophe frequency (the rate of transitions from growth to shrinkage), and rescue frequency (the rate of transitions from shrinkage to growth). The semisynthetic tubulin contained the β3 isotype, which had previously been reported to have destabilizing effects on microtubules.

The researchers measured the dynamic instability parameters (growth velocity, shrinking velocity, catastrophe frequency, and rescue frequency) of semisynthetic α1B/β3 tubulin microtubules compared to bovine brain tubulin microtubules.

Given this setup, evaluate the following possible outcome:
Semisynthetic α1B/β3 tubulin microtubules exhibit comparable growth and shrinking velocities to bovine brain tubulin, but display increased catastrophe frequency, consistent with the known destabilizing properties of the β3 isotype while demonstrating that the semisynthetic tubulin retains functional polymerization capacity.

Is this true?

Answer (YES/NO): NO